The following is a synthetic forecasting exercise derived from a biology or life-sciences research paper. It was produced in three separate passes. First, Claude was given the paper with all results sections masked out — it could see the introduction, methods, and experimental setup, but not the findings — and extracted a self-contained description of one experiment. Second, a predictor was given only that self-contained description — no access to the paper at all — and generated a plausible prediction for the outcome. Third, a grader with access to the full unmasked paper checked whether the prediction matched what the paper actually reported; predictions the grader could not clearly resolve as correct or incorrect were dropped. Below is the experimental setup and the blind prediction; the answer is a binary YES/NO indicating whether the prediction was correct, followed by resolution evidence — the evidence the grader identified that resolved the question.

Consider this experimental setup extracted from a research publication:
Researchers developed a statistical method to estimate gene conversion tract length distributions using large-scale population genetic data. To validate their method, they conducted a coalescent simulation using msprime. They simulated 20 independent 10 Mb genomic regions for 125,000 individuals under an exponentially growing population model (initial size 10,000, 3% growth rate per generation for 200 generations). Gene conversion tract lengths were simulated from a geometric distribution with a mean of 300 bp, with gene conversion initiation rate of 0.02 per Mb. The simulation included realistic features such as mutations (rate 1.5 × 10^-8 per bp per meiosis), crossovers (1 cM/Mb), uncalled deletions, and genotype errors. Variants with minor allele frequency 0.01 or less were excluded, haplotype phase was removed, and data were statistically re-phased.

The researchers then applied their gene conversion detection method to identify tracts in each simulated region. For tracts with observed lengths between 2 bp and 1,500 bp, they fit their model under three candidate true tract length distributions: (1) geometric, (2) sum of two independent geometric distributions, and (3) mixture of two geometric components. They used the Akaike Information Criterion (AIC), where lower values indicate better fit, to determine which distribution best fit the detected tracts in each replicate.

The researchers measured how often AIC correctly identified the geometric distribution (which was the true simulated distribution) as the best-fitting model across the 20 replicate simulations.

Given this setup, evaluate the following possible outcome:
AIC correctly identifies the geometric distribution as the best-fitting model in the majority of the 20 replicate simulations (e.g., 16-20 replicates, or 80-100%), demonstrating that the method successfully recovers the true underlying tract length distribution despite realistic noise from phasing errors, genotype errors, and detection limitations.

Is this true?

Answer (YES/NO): YES